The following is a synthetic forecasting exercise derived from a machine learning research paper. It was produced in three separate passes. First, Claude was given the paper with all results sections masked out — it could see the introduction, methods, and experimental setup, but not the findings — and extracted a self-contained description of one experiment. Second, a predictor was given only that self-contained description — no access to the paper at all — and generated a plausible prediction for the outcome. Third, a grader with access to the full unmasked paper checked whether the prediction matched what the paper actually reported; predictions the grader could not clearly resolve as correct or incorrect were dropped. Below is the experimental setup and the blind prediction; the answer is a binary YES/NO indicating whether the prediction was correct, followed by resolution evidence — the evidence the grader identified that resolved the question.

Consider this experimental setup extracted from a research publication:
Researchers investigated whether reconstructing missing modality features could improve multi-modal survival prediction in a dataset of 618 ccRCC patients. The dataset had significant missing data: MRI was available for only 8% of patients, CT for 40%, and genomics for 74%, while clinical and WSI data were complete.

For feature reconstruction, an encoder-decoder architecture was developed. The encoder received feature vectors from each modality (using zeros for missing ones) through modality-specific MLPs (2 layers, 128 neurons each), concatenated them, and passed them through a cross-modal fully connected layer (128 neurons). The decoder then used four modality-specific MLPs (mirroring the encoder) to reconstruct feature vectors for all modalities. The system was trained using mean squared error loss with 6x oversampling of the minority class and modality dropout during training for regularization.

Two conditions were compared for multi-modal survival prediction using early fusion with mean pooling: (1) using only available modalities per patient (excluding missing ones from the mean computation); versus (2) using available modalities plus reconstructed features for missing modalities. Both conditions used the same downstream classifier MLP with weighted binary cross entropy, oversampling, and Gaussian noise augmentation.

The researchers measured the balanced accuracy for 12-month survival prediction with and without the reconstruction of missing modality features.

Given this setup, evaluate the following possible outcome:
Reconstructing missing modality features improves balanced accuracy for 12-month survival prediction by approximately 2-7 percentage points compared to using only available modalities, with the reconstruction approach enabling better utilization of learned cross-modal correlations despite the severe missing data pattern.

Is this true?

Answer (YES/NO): YES